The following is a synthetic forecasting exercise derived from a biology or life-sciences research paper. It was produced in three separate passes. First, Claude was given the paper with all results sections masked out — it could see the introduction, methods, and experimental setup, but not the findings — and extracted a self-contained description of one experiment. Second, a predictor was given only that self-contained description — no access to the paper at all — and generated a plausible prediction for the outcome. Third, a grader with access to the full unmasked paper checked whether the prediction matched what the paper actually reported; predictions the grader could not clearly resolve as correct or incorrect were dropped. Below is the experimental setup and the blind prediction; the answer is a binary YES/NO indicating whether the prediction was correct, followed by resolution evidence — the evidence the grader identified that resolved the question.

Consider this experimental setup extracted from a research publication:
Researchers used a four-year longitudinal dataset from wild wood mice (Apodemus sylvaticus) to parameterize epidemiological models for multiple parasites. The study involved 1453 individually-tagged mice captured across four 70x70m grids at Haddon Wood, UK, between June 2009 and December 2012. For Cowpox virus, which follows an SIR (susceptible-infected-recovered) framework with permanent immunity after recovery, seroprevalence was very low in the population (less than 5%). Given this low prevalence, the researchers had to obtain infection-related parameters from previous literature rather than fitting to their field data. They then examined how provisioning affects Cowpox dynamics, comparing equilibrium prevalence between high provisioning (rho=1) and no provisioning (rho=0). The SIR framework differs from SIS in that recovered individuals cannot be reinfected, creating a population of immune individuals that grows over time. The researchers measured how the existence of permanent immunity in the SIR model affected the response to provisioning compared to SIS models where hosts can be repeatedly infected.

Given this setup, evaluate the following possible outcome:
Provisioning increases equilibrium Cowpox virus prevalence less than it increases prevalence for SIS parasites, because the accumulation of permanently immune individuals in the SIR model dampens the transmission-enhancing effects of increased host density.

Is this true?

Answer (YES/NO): NO